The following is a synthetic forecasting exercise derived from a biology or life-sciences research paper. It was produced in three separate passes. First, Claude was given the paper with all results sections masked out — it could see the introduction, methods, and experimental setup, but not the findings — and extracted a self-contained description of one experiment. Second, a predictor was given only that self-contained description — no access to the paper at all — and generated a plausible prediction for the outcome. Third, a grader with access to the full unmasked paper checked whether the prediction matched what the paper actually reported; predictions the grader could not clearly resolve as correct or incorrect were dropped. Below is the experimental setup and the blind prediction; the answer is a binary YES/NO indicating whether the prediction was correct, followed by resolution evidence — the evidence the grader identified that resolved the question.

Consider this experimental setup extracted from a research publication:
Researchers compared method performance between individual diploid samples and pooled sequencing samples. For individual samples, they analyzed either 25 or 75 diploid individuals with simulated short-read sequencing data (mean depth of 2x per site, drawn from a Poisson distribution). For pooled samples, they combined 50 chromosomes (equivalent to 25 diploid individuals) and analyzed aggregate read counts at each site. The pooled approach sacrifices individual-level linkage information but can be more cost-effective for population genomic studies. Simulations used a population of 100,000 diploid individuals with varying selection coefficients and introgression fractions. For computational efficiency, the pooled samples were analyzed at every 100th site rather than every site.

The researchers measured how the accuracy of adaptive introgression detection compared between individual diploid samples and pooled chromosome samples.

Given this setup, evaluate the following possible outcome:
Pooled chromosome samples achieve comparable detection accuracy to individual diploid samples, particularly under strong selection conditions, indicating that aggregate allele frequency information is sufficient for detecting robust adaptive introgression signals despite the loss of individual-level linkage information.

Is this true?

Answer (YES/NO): YES